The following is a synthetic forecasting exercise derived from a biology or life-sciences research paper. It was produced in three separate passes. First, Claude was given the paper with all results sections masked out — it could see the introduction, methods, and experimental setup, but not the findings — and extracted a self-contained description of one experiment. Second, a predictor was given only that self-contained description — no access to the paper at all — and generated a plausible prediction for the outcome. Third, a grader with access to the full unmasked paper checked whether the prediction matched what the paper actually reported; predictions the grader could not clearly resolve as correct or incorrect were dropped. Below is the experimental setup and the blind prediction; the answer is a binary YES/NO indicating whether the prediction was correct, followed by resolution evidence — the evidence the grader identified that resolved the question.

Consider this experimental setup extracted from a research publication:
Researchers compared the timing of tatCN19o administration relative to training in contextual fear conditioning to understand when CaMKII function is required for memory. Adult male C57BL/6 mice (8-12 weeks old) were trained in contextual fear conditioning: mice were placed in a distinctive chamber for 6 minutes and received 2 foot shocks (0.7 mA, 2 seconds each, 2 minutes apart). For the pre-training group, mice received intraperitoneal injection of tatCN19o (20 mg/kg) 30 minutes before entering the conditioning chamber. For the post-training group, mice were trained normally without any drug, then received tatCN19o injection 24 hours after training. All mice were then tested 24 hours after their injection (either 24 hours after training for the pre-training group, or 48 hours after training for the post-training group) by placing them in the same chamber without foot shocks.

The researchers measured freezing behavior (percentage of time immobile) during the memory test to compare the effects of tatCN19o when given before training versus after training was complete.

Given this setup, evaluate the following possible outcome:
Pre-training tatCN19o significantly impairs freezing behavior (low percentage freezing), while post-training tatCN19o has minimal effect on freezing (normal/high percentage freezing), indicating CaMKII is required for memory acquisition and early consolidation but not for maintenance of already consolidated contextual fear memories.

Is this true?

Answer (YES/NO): NO